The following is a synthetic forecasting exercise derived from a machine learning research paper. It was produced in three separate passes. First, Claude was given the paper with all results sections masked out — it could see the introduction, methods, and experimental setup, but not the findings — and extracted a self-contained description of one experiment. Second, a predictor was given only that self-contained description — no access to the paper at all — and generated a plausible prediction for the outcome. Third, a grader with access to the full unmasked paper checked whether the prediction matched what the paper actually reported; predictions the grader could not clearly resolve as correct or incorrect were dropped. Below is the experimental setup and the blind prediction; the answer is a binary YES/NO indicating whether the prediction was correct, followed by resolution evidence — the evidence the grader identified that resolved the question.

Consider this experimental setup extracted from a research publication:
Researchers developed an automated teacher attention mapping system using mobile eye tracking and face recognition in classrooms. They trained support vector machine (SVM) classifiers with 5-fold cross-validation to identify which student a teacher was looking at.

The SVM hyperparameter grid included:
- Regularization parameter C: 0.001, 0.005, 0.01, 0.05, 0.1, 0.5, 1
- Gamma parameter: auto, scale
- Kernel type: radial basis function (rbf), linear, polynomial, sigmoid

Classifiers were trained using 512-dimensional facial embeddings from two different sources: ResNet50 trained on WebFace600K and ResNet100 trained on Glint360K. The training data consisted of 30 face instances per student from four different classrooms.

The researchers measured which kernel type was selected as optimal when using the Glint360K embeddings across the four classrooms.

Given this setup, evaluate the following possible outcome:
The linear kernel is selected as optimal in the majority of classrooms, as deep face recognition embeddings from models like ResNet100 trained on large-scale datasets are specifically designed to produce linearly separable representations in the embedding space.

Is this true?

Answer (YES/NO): YES